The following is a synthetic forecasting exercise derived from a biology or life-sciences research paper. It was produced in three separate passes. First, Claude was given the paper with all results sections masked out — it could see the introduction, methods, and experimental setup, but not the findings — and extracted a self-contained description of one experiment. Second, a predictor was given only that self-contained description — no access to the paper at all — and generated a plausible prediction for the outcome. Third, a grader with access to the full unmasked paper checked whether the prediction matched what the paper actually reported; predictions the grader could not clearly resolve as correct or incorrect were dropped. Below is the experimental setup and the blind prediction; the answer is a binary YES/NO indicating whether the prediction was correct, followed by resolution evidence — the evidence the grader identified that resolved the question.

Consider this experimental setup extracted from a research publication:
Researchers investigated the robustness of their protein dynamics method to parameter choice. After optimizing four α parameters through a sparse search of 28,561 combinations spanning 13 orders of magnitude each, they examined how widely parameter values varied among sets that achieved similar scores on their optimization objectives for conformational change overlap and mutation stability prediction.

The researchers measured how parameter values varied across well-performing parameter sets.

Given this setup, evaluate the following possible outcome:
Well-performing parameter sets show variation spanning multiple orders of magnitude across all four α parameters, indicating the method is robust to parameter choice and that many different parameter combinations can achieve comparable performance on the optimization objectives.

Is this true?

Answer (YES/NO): YES